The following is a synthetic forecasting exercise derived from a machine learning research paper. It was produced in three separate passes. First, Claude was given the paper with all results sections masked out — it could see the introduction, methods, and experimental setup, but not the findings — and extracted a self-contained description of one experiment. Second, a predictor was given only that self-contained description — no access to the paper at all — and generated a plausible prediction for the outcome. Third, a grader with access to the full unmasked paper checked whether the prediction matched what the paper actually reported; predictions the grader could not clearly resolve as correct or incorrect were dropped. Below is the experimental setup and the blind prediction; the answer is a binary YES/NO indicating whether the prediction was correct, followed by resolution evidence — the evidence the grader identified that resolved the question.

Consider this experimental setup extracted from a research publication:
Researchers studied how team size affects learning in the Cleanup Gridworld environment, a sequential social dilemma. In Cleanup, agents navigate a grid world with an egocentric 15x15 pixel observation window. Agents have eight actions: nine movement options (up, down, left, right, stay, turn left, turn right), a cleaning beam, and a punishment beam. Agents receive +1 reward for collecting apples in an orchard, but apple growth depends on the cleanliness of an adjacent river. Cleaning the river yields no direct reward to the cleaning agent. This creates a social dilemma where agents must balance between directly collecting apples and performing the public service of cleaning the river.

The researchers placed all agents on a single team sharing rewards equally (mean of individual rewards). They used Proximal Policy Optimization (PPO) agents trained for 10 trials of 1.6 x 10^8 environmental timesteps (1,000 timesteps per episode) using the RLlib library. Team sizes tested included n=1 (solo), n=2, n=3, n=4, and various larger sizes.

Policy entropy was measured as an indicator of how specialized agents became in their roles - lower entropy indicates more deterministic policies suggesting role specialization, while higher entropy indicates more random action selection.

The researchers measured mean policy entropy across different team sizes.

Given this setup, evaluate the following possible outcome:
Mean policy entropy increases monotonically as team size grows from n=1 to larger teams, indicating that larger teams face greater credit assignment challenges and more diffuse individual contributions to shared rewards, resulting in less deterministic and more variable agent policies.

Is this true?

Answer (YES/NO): NO